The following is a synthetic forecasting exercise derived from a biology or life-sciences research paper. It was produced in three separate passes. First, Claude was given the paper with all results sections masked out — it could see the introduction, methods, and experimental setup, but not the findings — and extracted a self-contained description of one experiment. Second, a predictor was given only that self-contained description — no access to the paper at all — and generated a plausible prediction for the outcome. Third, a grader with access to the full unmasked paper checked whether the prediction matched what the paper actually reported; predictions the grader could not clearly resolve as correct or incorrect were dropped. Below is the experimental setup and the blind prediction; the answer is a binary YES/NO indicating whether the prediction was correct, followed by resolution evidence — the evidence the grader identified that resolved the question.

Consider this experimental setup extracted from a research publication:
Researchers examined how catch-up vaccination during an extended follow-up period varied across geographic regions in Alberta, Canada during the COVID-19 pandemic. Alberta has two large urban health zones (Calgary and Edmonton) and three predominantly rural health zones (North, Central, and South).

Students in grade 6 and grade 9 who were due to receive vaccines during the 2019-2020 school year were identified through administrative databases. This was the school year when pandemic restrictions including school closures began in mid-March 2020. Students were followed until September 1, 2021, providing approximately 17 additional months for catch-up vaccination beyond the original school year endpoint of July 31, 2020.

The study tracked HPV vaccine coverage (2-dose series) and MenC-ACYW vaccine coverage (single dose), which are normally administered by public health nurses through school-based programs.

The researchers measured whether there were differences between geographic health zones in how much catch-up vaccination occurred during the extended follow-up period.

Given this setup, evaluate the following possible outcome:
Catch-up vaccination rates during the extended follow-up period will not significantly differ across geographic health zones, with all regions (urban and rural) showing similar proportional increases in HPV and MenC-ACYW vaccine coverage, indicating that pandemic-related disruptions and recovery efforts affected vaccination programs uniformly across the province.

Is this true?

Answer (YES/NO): NO